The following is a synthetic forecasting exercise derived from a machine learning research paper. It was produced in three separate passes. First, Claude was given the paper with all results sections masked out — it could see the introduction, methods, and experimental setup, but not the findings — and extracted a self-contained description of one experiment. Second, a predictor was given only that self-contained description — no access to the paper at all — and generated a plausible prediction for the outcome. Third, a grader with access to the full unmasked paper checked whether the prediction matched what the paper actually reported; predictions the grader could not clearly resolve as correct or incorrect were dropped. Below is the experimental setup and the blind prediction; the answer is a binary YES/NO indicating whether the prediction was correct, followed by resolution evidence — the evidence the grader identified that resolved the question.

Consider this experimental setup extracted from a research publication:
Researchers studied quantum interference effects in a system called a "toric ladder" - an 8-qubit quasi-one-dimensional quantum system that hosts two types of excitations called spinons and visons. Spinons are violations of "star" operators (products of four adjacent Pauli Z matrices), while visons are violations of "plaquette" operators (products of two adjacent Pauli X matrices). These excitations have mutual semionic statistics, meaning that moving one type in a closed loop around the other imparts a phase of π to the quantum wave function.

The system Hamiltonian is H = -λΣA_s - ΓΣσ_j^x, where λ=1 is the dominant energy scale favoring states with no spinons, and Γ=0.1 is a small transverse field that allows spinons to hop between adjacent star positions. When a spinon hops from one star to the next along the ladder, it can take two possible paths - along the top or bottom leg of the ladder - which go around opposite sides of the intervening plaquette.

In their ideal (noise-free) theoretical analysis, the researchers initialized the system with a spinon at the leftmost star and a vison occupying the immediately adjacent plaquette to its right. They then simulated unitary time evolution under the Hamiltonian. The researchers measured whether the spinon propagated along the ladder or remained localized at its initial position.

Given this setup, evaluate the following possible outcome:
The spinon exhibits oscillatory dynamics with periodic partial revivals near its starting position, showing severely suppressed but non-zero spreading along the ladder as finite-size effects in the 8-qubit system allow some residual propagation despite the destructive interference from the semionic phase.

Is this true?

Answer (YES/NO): NO